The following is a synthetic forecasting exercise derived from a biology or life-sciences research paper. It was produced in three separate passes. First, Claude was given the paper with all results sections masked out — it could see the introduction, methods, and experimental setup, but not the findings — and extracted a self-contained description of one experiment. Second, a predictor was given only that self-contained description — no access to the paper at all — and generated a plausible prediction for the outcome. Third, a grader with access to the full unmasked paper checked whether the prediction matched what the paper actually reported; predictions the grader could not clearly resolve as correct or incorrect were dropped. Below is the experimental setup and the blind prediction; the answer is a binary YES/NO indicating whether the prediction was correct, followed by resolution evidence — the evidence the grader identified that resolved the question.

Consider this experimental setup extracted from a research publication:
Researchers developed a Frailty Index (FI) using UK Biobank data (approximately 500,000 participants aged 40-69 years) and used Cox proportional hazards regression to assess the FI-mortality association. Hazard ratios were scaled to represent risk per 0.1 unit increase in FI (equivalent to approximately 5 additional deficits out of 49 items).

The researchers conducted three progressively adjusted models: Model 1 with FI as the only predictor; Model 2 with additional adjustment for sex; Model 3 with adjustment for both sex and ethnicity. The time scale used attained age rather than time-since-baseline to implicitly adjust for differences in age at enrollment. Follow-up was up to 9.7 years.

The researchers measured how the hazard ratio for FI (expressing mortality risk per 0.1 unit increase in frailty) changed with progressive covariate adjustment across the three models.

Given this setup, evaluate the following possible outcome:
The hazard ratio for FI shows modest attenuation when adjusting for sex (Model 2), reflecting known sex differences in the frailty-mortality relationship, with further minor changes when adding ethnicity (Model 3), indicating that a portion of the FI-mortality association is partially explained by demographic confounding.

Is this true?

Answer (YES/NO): NO